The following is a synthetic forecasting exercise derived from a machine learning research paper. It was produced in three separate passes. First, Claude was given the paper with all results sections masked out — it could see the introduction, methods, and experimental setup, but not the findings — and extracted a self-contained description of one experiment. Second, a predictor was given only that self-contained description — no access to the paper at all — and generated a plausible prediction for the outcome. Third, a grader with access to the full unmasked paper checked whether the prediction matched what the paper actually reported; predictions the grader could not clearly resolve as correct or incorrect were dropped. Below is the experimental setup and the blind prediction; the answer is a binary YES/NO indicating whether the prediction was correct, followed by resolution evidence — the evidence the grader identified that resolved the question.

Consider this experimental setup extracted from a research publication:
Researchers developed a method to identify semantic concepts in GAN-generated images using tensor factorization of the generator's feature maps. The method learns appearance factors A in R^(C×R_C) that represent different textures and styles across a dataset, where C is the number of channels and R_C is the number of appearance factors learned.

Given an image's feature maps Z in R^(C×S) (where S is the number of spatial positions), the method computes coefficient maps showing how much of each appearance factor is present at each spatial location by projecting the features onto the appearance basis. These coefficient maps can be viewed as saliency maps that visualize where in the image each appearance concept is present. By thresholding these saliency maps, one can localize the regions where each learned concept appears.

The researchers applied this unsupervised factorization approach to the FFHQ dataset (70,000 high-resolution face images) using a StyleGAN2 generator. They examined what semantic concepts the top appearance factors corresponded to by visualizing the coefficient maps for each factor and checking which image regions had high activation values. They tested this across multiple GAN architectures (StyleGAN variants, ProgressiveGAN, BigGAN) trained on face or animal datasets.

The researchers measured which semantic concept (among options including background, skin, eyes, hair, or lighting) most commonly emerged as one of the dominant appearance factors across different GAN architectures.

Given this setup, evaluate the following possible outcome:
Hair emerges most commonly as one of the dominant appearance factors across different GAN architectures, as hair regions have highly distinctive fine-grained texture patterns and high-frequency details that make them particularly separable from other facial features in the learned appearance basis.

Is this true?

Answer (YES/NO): NO